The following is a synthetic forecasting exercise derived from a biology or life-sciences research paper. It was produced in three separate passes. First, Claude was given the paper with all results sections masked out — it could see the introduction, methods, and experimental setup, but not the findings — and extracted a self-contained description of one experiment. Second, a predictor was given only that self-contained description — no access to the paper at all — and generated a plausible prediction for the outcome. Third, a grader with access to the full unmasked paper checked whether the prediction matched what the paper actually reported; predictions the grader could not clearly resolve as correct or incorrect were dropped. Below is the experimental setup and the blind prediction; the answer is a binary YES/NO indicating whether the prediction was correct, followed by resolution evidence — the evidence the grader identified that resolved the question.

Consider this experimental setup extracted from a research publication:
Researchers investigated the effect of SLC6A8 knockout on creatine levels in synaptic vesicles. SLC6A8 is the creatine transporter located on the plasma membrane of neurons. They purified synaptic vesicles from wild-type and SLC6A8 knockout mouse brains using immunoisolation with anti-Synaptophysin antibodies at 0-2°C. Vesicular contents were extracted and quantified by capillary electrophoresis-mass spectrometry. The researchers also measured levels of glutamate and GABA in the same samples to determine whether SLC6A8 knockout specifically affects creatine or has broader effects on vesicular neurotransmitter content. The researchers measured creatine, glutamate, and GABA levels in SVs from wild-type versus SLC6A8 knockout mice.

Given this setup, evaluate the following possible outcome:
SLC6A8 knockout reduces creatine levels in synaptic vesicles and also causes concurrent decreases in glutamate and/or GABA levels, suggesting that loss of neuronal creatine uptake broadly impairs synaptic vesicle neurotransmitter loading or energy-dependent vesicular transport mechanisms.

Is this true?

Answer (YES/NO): NO